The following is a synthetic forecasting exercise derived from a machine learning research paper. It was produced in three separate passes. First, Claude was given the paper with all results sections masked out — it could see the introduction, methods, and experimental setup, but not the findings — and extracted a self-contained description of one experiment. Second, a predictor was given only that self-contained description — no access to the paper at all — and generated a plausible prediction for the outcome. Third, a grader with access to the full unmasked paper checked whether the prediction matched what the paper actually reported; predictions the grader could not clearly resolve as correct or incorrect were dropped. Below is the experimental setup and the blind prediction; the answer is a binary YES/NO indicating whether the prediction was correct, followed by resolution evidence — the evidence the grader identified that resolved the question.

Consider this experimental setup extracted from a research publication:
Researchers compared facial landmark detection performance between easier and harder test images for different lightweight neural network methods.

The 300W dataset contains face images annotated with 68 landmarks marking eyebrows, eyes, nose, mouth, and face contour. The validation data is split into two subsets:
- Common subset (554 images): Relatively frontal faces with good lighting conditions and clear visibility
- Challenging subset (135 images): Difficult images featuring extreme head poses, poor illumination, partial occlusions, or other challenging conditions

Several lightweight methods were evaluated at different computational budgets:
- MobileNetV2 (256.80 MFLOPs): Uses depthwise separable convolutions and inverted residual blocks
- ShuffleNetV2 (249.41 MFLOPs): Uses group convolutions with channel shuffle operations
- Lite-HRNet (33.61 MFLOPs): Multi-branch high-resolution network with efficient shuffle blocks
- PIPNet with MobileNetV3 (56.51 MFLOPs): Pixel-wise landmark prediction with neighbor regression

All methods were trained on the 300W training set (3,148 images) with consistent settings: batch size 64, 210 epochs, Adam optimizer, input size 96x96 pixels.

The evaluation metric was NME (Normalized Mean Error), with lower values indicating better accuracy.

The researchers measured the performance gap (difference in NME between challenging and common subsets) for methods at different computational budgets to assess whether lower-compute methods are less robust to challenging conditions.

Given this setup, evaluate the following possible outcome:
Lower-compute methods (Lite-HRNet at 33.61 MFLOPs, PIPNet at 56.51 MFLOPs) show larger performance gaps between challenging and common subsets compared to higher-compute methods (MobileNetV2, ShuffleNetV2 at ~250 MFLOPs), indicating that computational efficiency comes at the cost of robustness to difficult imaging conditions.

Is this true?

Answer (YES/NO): NO